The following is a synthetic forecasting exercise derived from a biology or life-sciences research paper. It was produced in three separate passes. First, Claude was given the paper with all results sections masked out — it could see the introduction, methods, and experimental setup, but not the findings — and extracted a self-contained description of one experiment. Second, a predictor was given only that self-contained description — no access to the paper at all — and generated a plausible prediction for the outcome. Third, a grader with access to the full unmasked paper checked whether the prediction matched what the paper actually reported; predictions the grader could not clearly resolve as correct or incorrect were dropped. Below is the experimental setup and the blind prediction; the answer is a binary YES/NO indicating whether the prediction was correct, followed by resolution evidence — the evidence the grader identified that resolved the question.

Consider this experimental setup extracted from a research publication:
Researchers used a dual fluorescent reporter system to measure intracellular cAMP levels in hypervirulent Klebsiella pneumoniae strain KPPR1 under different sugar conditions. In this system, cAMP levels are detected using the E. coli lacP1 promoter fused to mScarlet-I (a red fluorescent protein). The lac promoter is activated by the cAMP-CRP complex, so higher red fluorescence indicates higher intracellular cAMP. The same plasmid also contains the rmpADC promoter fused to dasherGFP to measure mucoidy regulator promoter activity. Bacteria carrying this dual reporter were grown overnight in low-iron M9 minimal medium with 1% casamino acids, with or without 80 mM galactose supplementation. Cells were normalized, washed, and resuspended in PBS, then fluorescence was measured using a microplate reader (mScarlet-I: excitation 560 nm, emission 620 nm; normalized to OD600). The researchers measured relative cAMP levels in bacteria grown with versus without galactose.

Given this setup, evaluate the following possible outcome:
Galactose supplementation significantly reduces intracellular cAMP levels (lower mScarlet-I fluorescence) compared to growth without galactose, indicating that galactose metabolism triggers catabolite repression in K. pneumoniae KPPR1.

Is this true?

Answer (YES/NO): NO